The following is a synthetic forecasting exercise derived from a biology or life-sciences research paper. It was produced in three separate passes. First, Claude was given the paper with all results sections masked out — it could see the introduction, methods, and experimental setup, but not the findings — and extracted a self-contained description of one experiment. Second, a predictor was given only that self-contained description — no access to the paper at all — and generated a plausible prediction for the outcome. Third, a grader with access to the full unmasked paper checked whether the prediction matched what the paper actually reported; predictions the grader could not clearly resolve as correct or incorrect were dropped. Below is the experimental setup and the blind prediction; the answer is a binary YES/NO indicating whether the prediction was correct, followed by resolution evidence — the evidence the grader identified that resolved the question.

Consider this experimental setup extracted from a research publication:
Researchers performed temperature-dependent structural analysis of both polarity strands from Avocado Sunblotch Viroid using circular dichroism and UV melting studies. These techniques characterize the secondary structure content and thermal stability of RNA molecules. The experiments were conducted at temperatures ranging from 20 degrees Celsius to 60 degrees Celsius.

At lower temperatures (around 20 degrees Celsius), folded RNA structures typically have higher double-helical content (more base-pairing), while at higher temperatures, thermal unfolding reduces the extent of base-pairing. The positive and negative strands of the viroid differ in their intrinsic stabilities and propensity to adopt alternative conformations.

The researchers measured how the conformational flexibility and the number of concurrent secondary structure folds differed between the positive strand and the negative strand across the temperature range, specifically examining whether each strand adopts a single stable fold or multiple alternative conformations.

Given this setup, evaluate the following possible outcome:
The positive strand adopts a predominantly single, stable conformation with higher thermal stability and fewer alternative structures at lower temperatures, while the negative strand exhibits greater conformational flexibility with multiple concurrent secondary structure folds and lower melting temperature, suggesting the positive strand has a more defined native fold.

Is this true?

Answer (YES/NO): NO